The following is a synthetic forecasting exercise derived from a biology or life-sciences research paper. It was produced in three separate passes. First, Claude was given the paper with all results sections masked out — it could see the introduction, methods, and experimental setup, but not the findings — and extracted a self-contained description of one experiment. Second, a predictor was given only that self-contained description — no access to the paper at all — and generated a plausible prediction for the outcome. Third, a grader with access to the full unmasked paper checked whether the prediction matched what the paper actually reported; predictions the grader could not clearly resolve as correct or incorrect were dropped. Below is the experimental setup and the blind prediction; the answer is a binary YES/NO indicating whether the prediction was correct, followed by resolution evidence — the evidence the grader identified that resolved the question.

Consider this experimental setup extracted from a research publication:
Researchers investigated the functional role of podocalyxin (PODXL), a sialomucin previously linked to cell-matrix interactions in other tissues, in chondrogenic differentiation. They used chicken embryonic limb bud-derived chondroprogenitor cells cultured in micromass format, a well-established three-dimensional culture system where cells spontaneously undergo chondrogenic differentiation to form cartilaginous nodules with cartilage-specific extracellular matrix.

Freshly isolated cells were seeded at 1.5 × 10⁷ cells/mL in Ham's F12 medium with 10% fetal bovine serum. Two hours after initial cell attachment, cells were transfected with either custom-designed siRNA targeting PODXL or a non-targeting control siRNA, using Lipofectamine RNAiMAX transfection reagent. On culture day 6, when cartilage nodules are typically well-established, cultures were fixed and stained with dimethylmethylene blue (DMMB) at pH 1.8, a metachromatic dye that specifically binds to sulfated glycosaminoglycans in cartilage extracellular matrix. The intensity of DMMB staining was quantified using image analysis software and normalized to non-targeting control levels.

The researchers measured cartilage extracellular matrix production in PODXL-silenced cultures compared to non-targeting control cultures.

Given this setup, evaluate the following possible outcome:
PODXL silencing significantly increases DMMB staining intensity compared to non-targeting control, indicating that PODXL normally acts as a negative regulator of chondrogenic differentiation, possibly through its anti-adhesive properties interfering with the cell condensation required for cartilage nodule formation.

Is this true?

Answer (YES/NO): NO